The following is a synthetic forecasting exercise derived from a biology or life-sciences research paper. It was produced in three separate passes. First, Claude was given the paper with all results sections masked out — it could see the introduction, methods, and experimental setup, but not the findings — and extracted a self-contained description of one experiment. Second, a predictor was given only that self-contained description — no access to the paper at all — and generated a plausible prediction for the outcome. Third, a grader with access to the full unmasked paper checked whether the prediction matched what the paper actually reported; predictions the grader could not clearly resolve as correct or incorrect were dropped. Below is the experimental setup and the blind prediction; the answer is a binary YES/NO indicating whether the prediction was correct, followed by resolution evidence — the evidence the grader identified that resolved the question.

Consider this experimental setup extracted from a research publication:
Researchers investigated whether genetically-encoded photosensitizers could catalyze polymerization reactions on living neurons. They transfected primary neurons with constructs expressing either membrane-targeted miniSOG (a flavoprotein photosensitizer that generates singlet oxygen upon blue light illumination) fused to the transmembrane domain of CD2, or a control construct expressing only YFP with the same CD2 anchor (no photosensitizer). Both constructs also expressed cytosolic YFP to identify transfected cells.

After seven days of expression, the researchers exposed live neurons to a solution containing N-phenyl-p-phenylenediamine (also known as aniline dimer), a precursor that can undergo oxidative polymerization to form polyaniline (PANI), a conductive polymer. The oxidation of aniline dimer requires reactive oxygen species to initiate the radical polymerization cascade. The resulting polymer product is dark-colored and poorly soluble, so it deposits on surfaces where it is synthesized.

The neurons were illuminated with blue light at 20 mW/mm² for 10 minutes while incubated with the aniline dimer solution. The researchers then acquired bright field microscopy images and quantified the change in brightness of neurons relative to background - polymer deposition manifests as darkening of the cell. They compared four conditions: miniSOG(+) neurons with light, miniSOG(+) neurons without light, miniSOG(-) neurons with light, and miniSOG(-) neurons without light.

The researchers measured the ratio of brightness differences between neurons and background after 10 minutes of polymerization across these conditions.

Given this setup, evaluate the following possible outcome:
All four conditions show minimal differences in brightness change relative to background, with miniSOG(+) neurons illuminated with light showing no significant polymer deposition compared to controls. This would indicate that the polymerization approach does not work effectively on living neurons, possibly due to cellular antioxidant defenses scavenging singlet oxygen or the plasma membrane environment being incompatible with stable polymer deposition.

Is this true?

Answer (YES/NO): NO